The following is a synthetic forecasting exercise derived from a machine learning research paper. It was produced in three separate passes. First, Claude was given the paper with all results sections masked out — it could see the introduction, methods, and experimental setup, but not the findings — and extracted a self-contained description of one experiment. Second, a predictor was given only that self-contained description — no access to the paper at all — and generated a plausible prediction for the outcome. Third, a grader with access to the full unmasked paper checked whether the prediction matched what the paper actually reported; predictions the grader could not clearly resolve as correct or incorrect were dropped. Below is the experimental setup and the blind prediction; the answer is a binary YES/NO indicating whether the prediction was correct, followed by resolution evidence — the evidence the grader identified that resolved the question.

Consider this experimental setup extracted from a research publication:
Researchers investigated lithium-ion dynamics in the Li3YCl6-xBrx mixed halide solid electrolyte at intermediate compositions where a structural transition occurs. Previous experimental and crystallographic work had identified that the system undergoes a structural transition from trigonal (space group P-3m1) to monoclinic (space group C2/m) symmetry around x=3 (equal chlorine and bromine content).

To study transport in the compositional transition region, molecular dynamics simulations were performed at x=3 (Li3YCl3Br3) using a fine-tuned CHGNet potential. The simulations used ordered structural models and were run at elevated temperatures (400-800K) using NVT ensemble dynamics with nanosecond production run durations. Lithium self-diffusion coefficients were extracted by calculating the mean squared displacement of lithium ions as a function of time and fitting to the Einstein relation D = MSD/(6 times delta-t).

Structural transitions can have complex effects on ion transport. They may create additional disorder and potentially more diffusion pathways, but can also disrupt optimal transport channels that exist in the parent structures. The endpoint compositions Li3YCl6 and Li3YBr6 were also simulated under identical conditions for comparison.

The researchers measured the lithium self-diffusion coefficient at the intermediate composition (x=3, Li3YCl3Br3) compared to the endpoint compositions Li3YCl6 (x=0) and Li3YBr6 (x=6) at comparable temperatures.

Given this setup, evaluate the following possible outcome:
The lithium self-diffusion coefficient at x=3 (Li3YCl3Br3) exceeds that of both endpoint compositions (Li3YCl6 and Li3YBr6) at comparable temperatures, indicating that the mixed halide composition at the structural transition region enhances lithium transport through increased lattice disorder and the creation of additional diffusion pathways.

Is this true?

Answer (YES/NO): NO